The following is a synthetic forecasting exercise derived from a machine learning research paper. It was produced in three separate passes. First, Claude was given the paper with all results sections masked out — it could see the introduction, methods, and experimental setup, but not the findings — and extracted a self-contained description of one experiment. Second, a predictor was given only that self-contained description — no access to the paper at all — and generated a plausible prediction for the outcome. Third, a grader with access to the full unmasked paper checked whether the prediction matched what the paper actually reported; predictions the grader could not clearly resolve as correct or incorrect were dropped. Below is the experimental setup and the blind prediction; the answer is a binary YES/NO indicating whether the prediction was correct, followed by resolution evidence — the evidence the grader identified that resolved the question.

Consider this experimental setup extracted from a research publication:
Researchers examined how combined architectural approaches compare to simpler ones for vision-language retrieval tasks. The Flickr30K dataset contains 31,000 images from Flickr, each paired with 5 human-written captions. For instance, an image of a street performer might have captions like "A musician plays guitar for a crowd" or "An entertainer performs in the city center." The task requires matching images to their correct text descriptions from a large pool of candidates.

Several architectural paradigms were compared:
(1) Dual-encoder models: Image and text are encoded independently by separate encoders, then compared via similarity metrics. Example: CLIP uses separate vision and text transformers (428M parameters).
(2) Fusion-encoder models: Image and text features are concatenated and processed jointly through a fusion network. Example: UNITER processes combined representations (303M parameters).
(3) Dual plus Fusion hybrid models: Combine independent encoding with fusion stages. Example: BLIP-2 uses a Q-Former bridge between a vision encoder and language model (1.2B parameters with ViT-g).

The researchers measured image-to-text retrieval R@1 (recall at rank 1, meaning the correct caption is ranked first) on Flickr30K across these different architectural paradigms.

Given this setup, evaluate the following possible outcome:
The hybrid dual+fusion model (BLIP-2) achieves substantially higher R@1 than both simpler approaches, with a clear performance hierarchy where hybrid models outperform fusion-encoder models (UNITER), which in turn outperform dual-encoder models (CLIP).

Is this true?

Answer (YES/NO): NO